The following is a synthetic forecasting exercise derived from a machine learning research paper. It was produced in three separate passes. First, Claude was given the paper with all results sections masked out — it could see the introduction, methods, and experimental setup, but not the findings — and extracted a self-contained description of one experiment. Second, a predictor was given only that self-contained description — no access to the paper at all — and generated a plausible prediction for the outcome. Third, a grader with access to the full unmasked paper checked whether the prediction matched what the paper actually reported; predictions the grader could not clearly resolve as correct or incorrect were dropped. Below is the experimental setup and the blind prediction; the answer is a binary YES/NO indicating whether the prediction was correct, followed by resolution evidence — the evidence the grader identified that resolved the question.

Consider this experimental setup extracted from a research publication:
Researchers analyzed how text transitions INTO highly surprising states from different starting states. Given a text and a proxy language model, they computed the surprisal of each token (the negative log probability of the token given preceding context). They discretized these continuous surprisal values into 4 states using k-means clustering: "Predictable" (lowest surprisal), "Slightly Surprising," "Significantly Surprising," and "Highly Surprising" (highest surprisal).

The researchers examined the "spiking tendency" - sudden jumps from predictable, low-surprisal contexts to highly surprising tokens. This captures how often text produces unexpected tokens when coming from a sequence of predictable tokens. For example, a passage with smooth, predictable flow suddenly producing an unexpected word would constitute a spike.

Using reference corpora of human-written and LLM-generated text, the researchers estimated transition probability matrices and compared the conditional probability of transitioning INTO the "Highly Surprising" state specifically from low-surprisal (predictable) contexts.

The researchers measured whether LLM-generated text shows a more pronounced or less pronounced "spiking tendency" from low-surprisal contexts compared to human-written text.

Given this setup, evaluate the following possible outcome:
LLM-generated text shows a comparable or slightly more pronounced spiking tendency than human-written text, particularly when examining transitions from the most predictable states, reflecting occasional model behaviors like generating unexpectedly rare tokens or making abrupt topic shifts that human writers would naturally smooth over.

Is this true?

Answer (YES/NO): YES